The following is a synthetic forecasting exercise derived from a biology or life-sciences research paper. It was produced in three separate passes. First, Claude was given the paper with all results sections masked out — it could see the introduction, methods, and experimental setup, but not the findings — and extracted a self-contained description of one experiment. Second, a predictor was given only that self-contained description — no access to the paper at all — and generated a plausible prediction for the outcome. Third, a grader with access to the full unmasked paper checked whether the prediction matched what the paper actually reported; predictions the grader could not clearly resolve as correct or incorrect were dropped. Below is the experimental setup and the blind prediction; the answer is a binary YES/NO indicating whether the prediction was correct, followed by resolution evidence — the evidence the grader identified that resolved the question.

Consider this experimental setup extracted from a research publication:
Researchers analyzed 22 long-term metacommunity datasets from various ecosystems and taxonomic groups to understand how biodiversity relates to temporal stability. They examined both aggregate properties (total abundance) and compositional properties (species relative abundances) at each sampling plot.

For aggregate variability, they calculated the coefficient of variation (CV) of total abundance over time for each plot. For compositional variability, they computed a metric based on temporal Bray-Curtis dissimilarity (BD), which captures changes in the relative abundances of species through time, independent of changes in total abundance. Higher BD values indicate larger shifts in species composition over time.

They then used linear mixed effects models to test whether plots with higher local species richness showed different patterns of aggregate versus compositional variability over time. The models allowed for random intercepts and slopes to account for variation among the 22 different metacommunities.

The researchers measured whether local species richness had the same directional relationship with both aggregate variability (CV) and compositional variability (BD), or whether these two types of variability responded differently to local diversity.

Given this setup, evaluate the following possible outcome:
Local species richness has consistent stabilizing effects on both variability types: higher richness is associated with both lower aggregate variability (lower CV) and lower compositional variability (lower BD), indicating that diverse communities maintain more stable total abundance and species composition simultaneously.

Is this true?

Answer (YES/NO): NO